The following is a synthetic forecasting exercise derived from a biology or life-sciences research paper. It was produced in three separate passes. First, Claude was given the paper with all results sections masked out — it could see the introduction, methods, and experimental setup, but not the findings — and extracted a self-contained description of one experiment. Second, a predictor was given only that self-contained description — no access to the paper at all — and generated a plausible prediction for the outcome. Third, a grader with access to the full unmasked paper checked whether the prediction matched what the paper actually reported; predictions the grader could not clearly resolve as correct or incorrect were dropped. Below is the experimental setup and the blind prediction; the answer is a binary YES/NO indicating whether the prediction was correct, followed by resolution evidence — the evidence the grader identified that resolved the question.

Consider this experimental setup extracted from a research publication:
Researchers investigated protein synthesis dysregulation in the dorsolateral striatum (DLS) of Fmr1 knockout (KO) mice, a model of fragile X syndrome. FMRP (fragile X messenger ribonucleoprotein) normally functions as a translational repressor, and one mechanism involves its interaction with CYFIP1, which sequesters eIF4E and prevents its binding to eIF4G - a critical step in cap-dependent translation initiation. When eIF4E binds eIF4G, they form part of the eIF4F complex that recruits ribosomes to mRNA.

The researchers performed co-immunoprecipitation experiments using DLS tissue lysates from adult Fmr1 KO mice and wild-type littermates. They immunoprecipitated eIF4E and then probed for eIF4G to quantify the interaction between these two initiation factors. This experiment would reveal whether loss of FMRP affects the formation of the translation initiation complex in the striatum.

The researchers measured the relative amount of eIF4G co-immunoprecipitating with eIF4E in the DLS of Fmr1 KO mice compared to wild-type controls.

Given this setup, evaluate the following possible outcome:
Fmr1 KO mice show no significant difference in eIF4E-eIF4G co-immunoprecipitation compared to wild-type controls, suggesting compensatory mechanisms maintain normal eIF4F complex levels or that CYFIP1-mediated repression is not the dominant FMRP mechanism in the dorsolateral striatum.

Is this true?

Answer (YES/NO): NO